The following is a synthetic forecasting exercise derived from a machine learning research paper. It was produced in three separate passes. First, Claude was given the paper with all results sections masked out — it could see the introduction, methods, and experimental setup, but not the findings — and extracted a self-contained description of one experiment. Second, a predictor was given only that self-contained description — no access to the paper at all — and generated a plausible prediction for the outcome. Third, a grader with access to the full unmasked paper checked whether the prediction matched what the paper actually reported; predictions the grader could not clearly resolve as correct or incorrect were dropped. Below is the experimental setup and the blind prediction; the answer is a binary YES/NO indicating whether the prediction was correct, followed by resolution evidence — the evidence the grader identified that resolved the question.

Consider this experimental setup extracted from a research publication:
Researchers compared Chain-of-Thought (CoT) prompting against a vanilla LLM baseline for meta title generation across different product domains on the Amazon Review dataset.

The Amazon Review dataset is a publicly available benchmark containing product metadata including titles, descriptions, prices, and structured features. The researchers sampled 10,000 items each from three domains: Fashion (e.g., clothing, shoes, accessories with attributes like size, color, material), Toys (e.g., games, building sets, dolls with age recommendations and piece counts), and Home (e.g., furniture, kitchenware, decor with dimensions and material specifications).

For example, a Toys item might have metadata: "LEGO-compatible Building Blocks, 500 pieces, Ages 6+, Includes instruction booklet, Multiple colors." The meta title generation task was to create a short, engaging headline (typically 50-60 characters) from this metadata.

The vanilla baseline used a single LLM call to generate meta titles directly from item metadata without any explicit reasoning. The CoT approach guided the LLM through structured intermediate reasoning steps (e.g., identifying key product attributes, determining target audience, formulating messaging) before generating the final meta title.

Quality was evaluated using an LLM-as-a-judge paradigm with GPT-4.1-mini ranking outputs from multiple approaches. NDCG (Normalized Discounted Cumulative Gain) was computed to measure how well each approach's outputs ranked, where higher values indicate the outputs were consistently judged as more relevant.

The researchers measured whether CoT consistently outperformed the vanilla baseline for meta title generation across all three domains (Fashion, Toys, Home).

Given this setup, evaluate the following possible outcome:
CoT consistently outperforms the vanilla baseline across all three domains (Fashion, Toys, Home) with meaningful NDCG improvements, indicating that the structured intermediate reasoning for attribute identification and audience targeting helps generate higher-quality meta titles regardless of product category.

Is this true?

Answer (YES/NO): NO